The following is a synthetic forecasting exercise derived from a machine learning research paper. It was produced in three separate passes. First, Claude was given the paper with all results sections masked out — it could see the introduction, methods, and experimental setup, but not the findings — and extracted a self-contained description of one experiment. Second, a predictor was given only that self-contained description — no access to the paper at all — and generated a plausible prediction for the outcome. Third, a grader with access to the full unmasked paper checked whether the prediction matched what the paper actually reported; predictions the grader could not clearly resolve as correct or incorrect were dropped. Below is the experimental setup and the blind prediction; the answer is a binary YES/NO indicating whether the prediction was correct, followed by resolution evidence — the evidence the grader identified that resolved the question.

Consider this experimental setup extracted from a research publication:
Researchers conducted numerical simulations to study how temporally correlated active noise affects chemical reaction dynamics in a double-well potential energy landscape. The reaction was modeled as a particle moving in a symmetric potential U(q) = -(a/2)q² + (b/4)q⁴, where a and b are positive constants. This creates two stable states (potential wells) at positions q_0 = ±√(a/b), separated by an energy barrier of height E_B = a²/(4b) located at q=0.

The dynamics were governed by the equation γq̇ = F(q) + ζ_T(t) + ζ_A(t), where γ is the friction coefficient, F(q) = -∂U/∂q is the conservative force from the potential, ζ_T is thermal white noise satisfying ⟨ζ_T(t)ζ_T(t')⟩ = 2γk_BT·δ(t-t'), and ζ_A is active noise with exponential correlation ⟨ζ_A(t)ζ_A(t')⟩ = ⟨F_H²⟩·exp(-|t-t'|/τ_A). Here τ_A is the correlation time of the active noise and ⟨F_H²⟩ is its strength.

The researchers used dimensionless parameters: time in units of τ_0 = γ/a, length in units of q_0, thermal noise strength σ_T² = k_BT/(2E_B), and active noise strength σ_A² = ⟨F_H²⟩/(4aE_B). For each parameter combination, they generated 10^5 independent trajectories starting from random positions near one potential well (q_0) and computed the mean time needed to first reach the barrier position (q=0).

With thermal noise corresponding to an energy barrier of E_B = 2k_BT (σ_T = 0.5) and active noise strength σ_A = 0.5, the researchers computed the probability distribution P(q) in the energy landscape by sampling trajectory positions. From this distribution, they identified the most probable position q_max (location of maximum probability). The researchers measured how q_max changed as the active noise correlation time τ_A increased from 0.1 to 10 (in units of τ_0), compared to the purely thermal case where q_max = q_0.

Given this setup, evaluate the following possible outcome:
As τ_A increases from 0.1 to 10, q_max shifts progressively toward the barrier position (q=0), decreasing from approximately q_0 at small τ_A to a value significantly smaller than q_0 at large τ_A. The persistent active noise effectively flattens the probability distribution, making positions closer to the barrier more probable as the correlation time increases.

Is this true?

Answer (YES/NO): NO